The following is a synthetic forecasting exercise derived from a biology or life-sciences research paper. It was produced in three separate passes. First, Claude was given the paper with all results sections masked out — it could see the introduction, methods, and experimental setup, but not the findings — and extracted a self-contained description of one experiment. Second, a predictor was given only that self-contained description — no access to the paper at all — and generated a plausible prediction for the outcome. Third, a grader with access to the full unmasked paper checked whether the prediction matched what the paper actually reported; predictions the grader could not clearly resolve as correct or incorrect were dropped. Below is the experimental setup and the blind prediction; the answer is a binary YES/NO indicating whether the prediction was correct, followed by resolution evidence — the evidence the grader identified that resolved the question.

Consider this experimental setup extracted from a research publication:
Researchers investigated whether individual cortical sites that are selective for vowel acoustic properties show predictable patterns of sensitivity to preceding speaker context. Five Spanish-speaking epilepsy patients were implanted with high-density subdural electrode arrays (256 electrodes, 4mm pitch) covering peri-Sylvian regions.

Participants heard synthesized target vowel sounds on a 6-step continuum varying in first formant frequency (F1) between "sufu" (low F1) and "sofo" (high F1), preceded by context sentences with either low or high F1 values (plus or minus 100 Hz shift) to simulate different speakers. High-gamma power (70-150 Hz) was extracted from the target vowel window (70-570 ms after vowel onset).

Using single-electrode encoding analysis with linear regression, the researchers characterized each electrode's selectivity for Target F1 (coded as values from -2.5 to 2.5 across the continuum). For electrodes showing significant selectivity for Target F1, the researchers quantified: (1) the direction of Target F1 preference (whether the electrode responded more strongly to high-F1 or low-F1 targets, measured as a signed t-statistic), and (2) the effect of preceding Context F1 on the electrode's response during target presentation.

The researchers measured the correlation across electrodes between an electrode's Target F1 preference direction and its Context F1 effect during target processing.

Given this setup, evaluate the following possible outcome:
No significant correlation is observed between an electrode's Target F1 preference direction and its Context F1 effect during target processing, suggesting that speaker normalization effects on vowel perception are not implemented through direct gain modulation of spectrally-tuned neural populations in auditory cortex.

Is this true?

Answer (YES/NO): NO